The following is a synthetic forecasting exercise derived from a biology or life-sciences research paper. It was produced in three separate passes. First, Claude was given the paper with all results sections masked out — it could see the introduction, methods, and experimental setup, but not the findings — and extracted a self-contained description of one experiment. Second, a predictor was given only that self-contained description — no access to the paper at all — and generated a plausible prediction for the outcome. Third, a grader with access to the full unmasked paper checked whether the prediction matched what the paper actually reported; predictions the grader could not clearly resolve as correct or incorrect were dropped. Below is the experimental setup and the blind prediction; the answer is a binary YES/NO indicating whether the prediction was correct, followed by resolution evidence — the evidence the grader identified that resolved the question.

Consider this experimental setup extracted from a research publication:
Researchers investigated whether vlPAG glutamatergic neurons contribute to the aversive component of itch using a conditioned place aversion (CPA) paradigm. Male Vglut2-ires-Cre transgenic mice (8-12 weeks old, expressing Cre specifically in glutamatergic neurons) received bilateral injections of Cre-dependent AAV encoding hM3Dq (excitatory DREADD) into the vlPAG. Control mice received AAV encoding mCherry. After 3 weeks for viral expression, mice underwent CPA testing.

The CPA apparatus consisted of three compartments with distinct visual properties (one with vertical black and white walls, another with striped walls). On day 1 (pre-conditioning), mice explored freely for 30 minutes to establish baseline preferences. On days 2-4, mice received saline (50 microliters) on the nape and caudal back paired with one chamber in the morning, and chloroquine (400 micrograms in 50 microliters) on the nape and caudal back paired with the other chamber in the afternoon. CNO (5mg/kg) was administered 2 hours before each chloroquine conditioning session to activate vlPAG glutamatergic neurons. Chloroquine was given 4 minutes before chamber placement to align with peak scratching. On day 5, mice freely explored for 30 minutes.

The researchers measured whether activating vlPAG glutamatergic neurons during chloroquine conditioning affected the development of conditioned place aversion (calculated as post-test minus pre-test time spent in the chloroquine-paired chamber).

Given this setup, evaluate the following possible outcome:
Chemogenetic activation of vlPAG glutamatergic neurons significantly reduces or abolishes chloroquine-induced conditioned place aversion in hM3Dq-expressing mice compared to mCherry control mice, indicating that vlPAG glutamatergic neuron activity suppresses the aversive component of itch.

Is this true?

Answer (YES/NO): NO